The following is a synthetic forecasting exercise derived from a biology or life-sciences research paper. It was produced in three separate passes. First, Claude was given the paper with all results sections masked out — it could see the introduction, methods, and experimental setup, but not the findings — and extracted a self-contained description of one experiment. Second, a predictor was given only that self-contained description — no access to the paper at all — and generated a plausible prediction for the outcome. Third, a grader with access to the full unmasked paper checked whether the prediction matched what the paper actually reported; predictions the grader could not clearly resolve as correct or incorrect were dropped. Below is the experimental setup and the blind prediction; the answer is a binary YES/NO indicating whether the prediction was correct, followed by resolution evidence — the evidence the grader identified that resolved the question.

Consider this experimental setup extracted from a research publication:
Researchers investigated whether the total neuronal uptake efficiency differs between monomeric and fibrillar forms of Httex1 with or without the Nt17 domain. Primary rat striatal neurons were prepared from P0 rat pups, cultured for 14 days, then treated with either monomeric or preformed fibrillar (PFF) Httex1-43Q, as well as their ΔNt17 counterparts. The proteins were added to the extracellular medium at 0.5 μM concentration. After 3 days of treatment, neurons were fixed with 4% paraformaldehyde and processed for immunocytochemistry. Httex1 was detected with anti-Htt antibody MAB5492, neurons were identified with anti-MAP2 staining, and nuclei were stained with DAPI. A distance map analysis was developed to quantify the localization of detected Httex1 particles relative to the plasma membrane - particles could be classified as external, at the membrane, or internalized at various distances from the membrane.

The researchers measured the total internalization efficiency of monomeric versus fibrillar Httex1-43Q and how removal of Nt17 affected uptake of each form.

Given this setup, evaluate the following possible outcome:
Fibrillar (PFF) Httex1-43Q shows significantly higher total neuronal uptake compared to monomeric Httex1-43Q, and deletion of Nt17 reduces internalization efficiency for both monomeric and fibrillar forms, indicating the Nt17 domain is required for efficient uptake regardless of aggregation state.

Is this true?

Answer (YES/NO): NO